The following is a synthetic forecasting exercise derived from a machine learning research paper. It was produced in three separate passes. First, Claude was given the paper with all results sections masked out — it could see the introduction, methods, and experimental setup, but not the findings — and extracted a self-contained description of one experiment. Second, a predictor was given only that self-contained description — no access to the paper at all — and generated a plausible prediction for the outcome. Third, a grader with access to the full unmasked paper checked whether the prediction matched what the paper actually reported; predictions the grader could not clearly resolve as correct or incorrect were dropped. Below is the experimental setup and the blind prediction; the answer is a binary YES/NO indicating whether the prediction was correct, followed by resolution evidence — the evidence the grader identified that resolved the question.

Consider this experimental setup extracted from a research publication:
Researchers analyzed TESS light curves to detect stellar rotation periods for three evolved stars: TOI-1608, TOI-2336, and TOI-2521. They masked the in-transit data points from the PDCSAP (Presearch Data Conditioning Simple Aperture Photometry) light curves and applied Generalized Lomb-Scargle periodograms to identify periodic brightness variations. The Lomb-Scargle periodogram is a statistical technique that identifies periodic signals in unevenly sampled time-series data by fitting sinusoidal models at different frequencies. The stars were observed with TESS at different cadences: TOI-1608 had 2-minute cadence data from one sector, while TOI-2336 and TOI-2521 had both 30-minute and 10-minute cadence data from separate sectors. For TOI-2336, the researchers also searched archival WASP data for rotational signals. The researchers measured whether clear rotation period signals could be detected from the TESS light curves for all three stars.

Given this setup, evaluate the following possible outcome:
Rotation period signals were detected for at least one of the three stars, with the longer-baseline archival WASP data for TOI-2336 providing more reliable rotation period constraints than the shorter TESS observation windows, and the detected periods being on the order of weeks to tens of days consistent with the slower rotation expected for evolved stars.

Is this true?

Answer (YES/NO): NO